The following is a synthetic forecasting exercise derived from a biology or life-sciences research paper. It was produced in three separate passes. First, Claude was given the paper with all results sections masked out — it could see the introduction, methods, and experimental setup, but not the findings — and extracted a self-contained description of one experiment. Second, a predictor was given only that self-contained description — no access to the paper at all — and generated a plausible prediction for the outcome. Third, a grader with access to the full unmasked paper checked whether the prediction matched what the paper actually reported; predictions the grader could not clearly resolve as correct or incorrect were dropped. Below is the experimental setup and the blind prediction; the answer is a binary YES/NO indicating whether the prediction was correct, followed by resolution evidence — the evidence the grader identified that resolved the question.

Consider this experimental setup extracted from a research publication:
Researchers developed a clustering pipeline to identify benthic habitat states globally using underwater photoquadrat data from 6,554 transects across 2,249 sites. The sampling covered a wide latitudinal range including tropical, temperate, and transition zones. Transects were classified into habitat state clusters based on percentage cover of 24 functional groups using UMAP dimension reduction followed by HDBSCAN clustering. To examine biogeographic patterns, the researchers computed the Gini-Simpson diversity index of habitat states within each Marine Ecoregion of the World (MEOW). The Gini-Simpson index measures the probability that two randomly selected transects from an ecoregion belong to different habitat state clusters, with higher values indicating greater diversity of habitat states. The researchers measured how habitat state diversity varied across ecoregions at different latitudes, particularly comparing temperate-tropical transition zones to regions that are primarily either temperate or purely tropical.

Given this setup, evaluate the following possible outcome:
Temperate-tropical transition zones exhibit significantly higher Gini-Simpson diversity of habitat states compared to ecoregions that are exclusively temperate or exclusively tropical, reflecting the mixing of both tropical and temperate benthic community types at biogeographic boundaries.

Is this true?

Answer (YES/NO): NO